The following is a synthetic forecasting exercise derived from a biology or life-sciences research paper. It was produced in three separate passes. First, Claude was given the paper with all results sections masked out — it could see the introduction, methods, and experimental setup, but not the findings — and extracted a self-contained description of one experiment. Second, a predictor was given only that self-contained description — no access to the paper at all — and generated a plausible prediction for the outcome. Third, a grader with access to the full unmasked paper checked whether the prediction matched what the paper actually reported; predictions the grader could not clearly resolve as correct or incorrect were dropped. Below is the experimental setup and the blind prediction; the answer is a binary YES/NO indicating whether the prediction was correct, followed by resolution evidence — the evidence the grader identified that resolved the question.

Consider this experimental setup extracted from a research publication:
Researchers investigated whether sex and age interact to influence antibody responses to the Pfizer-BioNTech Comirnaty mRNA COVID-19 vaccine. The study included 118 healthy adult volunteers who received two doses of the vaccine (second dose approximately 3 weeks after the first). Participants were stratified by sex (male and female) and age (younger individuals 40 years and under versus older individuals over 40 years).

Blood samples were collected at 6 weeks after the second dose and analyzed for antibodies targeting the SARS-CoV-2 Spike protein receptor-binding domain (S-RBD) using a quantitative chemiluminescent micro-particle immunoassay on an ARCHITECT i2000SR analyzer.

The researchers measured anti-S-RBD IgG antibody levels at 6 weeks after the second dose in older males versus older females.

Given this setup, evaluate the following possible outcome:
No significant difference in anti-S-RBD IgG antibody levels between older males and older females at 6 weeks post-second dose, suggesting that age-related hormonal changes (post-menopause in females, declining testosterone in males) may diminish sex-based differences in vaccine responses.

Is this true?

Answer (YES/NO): NO